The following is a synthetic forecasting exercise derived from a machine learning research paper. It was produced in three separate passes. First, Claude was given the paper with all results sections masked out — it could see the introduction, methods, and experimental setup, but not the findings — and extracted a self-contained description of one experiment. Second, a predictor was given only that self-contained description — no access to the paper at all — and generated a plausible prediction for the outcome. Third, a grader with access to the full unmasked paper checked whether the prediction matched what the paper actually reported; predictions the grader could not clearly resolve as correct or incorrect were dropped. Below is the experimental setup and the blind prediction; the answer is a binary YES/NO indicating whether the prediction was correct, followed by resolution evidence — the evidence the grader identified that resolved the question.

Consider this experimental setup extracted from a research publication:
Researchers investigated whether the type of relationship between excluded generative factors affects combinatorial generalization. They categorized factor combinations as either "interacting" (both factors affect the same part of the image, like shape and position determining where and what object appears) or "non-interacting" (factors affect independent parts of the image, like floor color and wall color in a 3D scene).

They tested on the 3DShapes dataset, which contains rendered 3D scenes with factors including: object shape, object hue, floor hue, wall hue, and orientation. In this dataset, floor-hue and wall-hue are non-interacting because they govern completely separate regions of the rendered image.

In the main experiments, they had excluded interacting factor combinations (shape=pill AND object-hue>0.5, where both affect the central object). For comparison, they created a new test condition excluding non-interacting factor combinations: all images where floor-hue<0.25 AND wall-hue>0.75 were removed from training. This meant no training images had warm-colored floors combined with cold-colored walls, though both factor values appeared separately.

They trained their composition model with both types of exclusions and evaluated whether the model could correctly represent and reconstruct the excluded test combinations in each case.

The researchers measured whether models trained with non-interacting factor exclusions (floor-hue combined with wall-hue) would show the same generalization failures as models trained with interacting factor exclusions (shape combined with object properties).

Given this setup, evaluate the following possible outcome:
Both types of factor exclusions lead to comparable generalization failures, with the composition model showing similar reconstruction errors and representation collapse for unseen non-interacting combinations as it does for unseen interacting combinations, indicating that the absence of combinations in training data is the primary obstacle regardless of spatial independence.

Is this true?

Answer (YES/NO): NO